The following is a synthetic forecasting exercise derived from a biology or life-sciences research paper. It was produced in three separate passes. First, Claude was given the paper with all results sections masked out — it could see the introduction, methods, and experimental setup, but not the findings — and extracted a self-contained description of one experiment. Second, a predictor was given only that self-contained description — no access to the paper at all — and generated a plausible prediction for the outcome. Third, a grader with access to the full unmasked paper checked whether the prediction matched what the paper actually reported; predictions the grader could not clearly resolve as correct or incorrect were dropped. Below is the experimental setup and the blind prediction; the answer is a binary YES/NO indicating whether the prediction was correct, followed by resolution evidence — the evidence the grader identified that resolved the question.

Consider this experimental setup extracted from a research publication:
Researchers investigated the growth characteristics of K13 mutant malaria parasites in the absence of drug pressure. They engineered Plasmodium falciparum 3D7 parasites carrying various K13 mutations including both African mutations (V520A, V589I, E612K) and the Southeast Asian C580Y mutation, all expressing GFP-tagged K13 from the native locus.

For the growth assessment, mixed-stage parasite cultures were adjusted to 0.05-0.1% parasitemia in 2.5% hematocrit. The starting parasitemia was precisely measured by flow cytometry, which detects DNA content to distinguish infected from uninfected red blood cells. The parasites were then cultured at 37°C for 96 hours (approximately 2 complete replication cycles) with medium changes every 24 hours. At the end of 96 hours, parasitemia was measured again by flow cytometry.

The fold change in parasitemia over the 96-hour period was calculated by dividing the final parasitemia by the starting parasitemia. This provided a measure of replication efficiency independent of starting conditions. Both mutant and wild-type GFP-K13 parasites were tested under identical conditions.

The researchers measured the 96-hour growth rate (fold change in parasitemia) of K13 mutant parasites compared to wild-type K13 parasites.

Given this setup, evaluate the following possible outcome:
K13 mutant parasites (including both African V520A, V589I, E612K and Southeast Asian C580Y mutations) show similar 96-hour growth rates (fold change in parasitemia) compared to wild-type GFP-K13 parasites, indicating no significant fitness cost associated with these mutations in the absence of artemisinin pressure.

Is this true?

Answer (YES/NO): NO